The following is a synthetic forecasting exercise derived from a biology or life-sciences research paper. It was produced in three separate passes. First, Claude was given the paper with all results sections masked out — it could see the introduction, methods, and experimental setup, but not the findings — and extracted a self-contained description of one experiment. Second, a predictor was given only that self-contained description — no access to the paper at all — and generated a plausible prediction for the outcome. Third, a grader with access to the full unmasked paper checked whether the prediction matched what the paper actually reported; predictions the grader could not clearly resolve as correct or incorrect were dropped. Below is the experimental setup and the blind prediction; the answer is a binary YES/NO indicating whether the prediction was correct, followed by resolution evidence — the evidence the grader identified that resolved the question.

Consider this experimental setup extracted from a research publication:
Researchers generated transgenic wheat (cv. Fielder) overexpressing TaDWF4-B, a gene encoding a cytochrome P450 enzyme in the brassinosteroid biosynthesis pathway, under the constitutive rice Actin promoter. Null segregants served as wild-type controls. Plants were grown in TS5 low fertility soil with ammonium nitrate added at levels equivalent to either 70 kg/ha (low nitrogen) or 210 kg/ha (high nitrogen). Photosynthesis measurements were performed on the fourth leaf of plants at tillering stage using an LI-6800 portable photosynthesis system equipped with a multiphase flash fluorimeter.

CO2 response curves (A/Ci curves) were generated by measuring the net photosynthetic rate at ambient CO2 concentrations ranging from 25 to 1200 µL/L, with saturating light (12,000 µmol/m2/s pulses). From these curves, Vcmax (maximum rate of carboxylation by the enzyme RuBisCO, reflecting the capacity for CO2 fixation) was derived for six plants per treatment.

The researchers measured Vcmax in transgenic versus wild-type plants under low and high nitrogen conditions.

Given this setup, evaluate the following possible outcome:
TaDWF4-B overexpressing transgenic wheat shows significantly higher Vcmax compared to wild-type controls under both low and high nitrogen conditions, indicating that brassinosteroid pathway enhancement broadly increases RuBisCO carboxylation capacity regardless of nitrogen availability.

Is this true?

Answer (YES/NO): NO